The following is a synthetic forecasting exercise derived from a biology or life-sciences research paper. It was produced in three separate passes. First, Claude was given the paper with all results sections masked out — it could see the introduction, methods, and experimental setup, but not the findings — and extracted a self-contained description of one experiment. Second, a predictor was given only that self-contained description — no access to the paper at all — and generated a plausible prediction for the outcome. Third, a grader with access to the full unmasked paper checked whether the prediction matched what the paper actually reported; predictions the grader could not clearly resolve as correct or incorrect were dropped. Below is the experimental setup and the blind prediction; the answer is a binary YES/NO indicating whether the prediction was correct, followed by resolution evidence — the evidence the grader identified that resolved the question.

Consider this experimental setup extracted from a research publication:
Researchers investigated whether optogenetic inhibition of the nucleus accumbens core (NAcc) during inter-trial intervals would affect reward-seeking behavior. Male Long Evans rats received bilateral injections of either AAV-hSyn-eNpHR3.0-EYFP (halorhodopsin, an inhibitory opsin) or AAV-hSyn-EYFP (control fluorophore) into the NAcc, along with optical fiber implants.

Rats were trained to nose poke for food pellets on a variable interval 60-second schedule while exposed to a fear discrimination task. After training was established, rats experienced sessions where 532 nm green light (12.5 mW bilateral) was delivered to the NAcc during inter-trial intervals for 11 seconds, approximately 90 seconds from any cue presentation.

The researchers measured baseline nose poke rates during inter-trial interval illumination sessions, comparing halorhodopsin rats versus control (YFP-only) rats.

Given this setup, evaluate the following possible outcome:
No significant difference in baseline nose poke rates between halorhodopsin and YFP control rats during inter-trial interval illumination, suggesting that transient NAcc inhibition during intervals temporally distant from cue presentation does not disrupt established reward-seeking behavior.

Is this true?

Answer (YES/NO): YES